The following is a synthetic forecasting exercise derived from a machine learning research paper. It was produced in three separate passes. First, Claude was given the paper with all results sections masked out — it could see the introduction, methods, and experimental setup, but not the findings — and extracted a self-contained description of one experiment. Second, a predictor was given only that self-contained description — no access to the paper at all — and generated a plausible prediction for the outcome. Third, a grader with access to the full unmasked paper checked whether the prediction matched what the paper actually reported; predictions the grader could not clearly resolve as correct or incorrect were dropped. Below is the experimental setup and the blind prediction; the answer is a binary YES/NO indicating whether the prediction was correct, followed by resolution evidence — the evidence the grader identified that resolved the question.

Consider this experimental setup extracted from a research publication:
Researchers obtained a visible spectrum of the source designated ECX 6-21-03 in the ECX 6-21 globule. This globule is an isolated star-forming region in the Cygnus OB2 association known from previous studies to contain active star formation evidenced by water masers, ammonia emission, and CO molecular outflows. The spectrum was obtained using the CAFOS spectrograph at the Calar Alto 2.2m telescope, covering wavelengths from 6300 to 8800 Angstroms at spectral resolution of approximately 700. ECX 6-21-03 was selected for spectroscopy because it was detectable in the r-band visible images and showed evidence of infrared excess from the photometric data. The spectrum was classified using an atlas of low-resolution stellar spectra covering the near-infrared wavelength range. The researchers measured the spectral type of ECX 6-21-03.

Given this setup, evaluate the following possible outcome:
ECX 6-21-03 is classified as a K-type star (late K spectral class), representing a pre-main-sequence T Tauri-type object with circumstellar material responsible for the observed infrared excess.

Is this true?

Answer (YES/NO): NO